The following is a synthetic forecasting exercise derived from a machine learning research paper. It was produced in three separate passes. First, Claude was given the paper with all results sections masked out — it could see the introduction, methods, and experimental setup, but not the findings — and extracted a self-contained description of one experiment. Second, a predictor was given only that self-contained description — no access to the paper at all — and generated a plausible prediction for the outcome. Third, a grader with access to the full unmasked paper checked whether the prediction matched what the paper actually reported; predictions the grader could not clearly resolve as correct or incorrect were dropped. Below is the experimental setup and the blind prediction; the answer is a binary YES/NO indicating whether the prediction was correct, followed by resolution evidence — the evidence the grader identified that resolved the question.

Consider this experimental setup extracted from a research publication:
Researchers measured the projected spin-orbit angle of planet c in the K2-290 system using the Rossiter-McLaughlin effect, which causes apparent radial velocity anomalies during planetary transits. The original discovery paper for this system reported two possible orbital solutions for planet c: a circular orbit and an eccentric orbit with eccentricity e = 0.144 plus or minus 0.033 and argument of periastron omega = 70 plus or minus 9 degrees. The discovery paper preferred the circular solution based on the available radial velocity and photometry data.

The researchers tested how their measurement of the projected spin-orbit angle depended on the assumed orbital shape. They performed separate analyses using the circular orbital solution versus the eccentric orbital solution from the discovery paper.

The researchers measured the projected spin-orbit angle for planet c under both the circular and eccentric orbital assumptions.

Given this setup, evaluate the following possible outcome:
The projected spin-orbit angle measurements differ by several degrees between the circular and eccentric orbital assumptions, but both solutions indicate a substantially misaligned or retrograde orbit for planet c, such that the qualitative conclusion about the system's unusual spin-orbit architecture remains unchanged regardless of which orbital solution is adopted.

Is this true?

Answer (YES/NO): YES